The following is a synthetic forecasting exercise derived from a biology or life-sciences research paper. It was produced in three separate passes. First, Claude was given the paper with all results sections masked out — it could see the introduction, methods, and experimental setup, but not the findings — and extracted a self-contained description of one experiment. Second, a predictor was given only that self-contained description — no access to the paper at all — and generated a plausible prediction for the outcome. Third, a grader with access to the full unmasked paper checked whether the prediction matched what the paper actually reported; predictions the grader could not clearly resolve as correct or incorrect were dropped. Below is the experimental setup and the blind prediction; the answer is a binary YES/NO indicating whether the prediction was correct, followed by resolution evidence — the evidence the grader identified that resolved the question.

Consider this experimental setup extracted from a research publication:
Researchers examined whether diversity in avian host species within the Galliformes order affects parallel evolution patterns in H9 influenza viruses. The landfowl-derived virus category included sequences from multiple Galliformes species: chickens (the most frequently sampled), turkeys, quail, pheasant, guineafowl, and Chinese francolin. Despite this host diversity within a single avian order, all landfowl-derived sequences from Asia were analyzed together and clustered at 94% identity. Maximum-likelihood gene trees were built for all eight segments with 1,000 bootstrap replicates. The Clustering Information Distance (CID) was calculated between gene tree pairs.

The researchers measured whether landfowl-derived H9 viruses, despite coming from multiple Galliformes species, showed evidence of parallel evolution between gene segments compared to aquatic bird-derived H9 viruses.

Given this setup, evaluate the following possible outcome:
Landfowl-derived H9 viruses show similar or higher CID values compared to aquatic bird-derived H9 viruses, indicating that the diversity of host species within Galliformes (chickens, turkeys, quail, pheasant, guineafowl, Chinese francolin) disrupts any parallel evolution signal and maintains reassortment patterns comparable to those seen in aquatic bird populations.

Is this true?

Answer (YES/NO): YES